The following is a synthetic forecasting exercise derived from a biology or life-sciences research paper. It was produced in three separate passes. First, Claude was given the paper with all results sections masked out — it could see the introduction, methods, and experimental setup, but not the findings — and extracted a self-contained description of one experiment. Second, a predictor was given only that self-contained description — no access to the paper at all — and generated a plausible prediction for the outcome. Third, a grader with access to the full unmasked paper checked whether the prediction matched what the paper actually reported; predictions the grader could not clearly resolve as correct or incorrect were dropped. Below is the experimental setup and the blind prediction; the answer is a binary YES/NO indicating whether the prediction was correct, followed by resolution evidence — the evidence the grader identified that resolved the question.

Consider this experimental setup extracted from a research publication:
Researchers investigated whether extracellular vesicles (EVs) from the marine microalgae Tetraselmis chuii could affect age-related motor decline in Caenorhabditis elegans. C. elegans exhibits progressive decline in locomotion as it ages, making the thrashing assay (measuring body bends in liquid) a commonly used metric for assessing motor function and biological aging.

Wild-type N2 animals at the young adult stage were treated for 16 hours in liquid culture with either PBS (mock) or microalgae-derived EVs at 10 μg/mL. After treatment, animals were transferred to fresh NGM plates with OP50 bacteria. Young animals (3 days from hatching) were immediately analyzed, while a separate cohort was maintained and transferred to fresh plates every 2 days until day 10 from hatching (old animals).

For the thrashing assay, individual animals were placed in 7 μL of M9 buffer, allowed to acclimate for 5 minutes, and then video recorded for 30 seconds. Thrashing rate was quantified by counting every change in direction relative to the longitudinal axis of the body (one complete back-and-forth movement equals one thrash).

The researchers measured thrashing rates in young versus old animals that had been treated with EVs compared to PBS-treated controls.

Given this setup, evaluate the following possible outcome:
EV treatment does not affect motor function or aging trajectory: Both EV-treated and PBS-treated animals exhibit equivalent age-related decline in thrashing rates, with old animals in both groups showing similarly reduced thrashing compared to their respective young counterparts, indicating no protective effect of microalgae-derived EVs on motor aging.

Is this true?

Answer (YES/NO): NO